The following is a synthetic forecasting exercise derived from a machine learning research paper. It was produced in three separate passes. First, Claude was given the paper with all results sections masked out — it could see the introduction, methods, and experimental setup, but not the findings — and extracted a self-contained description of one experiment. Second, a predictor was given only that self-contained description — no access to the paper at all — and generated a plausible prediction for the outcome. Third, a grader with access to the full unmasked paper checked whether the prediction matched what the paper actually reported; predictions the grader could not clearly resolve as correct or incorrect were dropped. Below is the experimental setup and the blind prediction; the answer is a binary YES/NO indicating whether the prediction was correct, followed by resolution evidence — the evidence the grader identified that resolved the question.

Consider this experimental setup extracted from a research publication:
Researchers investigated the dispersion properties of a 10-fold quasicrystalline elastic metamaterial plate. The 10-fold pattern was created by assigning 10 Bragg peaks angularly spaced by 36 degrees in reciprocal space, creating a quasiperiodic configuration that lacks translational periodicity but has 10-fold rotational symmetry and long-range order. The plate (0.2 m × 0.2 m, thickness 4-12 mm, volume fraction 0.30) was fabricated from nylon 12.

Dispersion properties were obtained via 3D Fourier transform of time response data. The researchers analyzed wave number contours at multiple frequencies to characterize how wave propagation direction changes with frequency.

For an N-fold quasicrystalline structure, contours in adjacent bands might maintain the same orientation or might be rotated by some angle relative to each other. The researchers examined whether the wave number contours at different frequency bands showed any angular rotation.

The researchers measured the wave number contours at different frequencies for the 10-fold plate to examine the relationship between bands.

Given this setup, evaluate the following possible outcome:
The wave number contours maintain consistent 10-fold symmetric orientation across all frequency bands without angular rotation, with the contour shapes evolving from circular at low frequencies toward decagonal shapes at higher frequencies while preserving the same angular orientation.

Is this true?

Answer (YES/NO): NO